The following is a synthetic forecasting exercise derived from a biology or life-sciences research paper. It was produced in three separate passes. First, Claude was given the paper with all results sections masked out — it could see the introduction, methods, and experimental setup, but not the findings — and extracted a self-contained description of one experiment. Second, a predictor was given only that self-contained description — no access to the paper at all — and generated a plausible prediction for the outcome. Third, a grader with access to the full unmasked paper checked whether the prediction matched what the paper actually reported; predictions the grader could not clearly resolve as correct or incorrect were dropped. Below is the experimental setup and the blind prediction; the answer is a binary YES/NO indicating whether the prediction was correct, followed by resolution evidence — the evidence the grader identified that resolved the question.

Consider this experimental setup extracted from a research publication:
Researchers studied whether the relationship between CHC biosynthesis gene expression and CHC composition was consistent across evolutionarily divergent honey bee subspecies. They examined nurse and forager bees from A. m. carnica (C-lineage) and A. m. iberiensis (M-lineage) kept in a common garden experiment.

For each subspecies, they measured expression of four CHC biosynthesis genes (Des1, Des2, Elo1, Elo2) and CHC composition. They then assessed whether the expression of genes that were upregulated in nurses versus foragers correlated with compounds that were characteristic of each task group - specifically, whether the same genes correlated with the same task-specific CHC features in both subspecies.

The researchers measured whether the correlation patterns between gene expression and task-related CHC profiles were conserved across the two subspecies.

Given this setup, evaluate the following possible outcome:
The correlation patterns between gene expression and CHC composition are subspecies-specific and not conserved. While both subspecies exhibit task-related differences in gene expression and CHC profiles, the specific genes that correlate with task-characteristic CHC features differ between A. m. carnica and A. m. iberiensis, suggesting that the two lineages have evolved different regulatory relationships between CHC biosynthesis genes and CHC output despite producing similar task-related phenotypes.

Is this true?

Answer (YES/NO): NO